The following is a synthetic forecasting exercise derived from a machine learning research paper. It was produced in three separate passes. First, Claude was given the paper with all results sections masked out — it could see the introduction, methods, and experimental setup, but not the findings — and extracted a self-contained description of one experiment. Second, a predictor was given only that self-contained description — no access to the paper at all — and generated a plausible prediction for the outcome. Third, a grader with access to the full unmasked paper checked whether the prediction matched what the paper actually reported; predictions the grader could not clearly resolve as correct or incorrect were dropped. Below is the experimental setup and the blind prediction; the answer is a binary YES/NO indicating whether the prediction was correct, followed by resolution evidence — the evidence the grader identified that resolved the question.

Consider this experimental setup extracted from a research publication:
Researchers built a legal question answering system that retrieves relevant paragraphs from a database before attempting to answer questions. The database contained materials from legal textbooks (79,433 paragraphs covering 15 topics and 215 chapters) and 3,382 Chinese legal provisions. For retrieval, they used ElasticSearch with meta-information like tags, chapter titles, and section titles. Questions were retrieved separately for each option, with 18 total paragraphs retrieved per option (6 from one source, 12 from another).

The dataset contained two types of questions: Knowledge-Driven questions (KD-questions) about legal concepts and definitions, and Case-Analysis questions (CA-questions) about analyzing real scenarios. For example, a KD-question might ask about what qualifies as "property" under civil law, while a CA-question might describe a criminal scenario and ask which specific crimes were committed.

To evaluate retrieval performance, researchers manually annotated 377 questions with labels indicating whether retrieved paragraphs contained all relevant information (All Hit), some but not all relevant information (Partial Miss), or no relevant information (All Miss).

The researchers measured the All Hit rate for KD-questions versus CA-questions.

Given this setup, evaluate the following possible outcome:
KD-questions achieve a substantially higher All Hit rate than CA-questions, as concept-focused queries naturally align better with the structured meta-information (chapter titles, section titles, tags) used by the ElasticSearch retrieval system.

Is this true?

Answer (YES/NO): YES